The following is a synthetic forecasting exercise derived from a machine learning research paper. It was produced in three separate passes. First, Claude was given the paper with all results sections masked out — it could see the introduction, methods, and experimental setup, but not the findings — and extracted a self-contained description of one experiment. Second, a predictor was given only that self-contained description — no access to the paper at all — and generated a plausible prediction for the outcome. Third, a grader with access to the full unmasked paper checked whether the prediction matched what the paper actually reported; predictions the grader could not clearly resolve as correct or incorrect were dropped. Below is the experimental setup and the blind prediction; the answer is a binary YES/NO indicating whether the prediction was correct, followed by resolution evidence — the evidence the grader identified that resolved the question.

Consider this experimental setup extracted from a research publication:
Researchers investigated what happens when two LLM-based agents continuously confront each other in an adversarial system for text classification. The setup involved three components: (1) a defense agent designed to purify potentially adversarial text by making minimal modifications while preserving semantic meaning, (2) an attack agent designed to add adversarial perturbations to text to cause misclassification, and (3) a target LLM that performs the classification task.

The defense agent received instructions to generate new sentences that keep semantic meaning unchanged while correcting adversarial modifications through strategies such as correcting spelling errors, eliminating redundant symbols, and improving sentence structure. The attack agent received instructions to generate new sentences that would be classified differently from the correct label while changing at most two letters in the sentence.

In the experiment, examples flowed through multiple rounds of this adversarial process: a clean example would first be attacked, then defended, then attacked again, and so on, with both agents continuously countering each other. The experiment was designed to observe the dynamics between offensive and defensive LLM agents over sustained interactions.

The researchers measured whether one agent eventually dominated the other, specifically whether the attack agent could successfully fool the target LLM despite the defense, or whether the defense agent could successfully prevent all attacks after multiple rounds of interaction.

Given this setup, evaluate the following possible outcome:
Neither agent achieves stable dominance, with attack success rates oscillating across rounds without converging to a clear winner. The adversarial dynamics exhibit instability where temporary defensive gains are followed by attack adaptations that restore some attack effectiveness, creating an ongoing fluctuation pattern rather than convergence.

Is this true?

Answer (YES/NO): YES